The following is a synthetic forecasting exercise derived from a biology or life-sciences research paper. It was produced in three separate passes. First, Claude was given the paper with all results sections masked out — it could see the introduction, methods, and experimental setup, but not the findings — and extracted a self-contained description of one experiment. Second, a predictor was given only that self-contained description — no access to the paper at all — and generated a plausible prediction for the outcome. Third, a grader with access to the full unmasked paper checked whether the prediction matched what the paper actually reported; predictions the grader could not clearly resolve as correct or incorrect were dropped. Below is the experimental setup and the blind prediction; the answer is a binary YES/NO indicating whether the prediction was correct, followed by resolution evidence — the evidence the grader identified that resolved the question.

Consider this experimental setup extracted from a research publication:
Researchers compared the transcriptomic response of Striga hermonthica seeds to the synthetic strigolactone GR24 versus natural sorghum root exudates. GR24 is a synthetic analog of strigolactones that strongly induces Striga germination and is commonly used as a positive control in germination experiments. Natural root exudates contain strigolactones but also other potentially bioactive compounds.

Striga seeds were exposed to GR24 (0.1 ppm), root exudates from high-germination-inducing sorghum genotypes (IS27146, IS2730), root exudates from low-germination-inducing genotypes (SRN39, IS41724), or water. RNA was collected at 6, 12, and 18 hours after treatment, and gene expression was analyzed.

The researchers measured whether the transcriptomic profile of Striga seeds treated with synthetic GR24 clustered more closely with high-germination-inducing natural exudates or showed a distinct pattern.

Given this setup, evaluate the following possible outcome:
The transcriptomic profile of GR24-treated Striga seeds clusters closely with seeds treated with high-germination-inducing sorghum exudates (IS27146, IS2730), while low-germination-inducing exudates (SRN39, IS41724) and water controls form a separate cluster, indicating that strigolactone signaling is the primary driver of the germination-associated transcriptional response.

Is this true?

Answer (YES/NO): YES